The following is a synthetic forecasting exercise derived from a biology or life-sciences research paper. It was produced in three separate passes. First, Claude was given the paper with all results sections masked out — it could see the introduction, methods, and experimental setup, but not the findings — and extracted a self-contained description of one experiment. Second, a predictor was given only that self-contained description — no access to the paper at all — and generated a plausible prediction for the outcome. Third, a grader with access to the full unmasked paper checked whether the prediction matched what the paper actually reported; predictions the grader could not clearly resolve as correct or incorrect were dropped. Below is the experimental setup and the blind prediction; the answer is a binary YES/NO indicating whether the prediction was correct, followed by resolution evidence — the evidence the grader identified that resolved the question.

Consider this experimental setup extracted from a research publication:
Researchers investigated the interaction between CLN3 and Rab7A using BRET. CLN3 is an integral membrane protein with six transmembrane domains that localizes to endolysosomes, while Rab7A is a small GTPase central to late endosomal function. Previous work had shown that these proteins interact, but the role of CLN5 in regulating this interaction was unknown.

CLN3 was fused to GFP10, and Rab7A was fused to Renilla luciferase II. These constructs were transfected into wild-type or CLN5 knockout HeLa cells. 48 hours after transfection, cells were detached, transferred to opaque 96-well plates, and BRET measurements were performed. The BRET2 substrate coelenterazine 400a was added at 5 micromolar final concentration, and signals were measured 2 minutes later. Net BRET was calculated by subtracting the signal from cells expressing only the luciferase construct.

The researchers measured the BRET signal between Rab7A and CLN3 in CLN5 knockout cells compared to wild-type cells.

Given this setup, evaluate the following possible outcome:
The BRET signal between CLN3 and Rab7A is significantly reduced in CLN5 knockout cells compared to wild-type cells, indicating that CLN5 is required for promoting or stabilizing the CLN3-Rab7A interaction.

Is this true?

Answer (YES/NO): YES